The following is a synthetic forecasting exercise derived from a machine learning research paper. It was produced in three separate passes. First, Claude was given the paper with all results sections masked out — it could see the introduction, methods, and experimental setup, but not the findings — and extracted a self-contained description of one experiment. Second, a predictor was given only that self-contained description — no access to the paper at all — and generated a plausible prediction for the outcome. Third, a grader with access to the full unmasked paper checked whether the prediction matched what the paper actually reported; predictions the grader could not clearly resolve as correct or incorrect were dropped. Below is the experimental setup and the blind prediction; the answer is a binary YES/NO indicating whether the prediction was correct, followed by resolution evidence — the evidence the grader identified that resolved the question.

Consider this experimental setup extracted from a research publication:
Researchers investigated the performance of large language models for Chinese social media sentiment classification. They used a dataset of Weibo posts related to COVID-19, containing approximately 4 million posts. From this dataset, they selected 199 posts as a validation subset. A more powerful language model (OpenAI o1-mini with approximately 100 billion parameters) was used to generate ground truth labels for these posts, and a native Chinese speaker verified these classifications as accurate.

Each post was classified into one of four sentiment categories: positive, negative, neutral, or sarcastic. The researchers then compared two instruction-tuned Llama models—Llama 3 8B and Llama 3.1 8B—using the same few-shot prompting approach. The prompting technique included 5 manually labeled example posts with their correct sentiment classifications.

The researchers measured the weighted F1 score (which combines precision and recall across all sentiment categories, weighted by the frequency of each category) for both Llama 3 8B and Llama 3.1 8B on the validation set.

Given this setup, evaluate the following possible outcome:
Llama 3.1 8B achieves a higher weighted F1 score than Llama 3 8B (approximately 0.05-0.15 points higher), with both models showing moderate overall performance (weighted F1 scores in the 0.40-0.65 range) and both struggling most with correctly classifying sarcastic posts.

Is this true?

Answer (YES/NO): NO